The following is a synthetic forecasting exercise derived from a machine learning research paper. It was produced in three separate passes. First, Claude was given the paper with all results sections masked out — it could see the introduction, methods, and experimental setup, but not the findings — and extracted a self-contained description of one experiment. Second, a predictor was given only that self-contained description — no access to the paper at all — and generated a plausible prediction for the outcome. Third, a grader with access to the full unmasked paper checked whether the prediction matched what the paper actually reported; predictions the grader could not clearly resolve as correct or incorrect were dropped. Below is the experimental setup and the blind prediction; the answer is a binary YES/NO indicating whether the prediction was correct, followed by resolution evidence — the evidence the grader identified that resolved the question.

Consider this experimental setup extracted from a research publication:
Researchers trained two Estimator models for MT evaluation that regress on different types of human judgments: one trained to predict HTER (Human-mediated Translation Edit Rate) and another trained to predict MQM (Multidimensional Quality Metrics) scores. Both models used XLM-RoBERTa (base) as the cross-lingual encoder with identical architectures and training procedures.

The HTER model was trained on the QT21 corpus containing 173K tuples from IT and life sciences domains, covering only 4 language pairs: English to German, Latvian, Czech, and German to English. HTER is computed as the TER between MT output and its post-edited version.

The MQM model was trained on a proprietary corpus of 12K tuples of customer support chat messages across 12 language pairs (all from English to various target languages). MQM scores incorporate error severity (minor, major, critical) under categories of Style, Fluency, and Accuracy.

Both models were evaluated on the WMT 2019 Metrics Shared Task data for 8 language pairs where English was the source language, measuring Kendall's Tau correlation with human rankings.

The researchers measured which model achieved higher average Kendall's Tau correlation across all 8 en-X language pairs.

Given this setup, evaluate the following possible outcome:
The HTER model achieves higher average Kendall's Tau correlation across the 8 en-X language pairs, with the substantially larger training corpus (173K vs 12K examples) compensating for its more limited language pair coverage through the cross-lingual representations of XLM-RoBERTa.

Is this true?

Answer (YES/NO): NO